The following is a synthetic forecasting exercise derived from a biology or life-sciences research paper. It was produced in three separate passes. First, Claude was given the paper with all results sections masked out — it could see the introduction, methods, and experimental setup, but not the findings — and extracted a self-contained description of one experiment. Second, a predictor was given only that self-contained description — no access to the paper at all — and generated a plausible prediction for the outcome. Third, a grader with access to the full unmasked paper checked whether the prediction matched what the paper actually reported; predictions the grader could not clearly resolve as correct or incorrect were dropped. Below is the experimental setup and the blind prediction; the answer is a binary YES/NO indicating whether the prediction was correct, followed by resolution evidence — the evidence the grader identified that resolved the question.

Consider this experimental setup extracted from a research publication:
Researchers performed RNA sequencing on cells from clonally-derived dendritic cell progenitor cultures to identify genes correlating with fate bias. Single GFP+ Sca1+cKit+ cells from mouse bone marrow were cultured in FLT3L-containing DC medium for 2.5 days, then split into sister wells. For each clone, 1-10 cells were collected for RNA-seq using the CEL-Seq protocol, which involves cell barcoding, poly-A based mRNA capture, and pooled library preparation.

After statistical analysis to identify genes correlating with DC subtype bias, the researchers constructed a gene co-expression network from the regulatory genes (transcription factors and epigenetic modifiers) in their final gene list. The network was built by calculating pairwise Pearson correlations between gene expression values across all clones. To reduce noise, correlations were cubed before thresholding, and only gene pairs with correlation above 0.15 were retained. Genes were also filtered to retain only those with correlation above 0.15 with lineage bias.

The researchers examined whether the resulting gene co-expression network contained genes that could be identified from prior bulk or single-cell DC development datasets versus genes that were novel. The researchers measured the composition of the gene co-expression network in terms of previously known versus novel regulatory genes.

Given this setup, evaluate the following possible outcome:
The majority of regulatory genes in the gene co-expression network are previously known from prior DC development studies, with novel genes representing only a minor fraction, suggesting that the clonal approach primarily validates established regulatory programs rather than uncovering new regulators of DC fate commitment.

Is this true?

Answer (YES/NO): NO